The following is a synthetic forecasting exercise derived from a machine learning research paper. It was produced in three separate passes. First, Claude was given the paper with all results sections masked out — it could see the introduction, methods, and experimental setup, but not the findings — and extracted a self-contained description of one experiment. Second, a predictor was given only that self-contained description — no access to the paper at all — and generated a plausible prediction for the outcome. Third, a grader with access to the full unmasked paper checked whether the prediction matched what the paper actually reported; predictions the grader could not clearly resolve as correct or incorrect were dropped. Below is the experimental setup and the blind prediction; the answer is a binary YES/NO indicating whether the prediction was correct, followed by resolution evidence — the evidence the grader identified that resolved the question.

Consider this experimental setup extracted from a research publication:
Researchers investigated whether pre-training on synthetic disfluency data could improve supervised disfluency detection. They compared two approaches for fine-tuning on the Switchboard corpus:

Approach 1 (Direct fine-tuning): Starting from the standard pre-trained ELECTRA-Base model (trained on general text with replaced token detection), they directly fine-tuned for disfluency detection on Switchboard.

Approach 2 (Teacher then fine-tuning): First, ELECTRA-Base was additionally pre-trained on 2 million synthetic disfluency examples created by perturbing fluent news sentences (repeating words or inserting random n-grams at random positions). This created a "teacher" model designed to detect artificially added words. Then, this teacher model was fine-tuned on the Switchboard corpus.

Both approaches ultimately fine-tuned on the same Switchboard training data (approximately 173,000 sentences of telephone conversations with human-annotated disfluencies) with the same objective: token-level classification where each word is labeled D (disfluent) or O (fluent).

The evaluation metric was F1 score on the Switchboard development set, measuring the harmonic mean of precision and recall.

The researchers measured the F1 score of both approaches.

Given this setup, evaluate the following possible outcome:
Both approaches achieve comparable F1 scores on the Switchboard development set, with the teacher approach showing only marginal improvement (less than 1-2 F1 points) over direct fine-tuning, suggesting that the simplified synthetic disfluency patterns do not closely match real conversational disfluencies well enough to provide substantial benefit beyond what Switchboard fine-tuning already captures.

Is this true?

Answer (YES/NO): YES